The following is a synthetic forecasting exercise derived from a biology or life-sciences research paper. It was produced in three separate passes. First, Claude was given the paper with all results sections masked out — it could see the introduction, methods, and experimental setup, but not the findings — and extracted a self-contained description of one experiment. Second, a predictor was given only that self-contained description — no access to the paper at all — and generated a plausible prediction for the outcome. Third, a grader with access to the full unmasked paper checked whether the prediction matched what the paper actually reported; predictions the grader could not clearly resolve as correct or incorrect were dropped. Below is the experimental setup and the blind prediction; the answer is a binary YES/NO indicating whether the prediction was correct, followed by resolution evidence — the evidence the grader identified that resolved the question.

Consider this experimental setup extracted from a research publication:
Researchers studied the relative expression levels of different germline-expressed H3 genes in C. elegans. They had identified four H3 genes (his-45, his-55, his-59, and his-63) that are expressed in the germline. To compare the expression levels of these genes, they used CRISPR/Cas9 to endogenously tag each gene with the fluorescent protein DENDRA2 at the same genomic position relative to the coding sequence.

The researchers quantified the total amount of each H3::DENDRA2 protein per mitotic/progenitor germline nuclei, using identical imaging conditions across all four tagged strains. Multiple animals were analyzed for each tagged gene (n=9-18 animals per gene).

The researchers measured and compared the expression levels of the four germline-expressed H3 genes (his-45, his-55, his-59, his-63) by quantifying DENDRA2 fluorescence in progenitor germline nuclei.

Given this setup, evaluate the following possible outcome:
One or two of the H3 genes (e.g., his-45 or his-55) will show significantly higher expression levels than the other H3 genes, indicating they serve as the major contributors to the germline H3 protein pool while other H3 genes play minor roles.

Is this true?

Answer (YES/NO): YES